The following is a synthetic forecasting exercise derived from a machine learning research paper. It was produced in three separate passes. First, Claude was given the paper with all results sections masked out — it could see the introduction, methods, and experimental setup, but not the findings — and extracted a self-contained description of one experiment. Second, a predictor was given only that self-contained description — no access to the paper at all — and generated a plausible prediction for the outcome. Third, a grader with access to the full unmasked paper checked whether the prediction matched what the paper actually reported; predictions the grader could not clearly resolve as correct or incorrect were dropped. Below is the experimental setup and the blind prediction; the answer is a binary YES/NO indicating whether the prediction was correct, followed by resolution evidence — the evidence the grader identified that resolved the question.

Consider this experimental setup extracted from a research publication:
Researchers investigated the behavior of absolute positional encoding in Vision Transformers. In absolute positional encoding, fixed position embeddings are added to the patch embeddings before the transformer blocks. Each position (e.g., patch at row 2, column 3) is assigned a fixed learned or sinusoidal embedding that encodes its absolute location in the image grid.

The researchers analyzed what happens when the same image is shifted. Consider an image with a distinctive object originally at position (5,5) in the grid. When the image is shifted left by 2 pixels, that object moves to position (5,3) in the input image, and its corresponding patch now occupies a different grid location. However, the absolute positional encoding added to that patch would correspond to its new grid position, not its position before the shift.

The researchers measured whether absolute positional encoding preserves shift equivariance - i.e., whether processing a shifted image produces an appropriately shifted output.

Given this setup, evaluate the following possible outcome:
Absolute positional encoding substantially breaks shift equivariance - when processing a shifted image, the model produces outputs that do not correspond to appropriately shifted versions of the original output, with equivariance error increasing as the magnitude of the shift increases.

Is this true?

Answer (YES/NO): NO